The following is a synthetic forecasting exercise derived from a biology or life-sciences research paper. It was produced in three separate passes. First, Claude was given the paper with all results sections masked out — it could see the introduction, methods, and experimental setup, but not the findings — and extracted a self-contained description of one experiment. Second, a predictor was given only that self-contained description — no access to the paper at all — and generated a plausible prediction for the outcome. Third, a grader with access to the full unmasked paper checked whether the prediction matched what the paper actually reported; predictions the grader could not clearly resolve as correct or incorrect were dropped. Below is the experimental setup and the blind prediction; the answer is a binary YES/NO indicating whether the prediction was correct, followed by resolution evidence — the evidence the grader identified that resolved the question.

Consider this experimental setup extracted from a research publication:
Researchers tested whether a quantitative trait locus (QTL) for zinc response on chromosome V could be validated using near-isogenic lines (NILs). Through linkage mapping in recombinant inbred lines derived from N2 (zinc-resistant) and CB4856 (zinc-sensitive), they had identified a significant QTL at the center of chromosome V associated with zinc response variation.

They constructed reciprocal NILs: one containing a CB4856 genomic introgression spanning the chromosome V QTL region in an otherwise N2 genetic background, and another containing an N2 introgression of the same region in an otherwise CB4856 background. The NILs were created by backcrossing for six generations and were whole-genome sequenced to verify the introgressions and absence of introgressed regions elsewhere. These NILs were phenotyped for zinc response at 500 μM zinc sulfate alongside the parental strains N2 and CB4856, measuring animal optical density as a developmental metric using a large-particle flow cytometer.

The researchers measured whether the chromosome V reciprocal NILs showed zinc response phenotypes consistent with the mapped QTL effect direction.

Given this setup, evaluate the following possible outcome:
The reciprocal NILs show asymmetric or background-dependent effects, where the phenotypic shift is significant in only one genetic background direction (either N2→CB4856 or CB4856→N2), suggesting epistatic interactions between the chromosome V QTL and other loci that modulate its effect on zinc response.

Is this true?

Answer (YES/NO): YES